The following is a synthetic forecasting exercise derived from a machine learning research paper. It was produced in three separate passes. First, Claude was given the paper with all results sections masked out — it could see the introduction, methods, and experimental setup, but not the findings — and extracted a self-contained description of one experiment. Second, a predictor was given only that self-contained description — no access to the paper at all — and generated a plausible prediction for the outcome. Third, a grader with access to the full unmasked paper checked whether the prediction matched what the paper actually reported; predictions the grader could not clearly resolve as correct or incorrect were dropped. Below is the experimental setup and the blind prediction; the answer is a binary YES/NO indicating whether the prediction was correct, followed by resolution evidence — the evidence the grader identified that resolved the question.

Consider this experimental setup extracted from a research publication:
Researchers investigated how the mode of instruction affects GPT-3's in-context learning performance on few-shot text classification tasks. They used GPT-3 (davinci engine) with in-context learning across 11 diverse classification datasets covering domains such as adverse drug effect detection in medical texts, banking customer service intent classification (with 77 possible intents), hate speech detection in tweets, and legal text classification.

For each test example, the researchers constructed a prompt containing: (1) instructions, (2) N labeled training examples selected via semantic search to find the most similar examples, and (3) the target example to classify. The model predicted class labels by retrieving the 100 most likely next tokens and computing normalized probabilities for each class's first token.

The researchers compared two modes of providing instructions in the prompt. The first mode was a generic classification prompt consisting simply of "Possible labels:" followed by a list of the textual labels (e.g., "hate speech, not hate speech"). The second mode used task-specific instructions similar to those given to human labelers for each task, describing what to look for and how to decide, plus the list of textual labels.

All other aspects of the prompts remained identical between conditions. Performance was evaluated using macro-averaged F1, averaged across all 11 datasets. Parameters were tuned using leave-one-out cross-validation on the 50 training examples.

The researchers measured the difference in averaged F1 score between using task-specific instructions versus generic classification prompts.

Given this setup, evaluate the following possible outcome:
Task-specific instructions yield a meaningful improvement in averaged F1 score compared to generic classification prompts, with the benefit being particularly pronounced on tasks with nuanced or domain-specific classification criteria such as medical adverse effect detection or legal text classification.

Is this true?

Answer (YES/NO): NO